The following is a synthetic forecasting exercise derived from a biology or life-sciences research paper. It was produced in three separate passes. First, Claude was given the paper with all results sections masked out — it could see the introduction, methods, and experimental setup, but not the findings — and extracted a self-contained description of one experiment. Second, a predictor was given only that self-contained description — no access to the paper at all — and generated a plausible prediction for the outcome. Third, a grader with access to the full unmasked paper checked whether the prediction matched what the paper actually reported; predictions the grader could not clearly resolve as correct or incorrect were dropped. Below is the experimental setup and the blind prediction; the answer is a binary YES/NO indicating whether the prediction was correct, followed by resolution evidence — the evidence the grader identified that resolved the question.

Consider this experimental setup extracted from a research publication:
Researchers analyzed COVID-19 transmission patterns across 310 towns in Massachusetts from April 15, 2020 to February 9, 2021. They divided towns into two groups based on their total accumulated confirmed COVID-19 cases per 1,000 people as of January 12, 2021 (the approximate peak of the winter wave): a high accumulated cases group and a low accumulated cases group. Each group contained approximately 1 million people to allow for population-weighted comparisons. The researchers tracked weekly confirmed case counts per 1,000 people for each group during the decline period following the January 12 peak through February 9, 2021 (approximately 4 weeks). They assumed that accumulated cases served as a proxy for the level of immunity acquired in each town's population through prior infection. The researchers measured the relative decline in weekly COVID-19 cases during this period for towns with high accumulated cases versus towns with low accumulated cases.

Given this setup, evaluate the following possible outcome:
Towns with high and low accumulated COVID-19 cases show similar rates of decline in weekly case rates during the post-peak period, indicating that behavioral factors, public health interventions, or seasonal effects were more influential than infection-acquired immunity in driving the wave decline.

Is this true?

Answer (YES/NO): NO